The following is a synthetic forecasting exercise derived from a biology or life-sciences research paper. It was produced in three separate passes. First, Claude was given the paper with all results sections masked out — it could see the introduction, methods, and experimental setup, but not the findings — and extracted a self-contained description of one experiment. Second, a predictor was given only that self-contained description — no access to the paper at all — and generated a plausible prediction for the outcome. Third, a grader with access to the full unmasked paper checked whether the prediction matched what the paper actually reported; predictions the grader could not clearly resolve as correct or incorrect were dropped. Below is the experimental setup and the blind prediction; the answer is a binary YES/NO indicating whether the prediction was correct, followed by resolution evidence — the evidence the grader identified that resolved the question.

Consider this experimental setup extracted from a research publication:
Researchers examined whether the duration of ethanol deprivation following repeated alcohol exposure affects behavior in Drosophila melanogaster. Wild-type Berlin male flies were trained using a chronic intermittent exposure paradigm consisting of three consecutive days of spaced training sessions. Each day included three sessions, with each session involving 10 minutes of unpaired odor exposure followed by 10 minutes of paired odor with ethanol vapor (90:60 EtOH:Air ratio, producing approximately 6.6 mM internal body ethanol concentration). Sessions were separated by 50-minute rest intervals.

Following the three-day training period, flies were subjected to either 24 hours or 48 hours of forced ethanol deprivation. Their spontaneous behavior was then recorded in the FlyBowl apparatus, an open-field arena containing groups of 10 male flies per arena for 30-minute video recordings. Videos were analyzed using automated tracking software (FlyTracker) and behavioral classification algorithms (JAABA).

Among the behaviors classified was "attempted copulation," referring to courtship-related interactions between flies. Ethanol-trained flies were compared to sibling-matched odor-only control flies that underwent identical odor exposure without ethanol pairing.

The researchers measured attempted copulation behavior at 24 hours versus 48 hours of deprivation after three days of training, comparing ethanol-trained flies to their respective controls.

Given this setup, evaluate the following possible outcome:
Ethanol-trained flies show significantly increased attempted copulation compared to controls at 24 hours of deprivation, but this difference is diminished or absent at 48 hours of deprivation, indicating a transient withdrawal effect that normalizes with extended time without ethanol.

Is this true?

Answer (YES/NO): NO